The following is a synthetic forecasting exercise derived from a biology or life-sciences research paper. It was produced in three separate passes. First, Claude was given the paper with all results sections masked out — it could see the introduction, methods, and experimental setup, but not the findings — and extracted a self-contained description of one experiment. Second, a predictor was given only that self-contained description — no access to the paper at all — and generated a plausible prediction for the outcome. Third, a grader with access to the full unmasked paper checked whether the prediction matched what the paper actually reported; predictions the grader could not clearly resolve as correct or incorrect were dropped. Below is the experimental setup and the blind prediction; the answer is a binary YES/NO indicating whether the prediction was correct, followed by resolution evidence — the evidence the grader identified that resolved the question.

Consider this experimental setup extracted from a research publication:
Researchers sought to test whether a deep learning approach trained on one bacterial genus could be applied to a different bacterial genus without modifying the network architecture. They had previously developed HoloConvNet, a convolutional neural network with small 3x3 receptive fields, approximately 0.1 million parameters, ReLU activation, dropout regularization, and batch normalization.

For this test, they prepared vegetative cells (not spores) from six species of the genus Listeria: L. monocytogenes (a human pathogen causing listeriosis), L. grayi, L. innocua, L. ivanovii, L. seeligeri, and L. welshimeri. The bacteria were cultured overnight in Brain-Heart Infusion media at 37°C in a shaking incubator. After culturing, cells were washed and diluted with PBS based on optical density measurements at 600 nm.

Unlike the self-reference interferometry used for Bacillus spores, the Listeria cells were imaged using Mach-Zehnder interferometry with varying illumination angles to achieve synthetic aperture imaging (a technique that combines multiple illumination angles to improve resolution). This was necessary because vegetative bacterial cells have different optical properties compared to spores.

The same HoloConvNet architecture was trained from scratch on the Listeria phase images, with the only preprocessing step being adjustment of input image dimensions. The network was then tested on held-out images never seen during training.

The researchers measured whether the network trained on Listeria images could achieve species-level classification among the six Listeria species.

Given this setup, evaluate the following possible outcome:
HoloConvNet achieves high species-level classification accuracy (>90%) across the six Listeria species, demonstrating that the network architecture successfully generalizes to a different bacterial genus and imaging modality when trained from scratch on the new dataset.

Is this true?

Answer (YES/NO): NO